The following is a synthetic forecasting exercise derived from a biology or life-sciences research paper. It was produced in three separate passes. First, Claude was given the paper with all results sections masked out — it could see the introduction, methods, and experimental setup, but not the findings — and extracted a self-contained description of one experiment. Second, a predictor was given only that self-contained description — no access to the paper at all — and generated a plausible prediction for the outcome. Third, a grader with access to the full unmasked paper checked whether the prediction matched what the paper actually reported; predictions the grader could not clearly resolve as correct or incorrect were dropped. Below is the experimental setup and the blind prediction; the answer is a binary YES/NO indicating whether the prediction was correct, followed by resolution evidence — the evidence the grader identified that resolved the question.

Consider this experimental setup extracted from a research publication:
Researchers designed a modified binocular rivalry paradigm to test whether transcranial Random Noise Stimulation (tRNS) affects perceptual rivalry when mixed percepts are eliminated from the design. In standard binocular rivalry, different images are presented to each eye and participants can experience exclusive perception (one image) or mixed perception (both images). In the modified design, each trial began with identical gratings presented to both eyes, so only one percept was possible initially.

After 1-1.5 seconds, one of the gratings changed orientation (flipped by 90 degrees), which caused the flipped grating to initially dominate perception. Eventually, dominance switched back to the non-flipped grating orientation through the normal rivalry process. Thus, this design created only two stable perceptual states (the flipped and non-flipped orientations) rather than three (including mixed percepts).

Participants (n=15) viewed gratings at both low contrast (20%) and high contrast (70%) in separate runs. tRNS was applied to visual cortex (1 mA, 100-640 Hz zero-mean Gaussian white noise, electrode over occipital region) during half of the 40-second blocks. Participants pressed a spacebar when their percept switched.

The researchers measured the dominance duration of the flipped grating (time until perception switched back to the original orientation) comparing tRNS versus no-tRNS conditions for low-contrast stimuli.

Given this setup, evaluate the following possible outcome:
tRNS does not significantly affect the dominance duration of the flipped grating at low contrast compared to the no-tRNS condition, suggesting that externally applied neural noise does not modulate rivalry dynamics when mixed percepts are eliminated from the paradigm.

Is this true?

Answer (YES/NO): YES